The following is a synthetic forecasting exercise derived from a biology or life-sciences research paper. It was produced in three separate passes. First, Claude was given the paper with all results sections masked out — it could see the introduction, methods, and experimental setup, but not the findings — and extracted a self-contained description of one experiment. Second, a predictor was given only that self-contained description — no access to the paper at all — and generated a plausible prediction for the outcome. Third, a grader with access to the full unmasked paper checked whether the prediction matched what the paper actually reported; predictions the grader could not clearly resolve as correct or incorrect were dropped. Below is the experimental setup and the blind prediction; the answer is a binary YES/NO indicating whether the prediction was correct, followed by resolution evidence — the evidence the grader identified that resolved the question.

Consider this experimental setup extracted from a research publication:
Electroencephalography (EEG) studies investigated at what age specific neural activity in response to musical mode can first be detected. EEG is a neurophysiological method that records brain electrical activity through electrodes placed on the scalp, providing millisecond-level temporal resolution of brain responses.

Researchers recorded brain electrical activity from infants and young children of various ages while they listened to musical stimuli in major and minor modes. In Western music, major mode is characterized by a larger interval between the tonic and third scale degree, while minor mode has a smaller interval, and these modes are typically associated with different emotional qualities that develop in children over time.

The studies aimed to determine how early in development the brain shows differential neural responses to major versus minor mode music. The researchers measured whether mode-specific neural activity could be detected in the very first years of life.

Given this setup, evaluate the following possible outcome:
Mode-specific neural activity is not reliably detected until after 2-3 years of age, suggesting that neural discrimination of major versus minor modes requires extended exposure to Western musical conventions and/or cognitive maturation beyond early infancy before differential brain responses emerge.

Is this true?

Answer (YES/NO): NO